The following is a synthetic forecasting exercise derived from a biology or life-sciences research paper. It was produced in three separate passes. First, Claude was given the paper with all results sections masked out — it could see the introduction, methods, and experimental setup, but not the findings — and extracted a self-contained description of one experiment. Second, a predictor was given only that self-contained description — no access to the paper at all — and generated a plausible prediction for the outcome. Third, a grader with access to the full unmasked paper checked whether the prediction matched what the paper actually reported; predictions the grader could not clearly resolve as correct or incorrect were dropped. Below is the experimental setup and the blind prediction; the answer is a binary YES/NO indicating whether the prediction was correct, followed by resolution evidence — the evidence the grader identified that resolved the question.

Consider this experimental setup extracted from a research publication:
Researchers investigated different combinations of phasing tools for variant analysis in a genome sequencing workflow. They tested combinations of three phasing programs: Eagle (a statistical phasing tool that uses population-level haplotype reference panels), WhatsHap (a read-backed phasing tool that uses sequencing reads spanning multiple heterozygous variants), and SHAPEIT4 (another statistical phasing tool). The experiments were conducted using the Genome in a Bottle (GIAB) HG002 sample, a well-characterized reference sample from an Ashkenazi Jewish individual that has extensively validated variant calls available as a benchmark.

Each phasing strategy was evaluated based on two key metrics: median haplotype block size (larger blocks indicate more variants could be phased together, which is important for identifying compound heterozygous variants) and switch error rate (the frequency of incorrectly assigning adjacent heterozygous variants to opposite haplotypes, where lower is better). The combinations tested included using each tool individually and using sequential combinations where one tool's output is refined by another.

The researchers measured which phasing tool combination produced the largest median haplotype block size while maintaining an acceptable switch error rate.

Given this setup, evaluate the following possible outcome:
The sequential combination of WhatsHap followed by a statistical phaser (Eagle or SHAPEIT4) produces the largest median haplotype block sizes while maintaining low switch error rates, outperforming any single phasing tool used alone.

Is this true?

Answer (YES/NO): NO